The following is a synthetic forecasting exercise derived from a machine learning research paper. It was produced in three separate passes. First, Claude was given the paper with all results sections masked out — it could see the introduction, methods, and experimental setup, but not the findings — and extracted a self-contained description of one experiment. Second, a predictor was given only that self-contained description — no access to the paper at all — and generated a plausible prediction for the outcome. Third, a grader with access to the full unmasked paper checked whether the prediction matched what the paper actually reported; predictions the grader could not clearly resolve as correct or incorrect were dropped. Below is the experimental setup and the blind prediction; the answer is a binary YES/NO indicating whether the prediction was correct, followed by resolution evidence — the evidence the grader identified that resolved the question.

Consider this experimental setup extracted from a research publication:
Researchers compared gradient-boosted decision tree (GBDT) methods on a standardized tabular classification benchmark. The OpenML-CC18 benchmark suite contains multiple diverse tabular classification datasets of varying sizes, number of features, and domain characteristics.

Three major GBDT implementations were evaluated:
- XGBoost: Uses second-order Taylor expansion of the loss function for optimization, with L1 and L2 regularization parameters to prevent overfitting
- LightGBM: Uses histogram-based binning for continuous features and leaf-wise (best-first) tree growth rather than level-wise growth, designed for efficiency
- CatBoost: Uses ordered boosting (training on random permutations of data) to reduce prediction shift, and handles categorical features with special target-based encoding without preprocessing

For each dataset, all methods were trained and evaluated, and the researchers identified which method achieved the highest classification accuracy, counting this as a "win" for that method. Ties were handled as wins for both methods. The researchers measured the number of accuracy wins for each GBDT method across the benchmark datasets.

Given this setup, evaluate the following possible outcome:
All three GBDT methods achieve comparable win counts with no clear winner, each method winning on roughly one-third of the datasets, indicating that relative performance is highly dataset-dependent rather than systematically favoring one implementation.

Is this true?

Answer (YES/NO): NO